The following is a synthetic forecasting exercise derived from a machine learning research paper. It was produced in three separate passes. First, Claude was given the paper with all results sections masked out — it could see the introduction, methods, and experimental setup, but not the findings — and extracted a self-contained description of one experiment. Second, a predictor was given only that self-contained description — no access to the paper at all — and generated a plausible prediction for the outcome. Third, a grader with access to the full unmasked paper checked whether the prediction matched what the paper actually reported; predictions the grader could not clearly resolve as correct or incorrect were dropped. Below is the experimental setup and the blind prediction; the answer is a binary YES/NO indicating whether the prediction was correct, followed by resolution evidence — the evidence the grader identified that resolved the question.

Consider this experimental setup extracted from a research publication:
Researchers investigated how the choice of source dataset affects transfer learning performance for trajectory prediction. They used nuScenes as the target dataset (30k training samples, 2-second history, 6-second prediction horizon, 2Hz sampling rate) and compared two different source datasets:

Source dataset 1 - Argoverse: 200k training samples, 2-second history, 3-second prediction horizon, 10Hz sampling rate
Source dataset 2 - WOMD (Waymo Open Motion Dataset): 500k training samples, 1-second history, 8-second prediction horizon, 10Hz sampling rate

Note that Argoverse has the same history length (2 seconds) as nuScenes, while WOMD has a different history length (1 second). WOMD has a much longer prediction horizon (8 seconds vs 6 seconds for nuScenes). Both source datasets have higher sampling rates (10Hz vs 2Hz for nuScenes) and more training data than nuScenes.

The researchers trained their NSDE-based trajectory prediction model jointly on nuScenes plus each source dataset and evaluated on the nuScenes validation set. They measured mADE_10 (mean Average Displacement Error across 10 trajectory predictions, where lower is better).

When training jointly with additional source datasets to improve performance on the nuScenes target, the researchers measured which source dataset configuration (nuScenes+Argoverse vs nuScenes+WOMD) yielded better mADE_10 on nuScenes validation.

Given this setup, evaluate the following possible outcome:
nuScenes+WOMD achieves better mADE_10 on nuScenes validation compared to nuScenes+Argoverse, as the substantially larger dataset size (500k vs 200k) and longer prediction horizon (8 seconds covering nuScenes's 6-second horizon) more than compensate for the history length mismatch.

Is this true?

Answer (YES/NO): YES